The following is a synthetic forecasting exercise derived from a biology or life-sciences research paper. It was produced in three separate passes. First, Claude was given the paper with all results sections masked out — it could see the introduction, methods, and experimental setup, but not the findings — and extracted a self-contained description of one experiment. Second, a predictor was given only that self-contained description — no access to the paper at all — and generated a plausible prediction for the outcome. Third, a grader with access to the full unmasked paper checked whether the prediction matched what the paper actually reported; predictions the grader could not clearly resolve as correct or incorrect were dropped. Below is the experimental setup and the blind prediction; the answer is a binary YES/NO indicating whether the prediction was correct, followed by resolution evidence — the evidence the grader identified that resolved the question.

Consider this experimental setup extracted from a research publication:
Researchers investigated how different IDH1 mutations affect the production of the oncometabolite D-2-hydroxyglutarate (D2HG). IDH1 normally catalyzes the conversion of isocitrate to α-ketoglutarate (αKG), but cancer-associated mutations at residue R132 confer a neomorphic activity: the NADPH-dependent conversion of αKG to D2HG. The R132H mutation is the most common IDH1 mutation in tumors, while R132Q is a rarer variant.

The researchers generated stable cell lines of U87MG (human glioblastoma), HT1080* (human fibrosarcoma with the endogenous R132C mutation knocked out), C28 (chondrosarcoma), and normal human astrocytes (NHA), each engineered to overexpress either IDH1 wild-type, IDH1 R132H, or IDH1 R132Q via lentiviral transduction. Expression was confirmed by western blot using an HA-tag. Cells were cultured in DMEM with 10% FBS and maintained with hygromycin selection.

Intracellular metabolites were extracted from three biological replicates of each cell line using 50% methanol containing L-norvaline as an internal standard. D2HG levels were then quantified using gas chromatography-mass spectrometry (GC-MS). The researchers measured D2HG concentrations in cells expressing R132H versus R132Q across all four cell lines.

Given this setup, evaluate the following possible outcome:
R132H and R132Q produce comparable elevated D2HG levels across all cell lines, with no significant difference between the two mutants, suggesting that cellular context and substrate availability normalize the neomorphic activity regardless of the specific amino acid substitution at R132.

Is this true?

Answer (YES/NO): NO